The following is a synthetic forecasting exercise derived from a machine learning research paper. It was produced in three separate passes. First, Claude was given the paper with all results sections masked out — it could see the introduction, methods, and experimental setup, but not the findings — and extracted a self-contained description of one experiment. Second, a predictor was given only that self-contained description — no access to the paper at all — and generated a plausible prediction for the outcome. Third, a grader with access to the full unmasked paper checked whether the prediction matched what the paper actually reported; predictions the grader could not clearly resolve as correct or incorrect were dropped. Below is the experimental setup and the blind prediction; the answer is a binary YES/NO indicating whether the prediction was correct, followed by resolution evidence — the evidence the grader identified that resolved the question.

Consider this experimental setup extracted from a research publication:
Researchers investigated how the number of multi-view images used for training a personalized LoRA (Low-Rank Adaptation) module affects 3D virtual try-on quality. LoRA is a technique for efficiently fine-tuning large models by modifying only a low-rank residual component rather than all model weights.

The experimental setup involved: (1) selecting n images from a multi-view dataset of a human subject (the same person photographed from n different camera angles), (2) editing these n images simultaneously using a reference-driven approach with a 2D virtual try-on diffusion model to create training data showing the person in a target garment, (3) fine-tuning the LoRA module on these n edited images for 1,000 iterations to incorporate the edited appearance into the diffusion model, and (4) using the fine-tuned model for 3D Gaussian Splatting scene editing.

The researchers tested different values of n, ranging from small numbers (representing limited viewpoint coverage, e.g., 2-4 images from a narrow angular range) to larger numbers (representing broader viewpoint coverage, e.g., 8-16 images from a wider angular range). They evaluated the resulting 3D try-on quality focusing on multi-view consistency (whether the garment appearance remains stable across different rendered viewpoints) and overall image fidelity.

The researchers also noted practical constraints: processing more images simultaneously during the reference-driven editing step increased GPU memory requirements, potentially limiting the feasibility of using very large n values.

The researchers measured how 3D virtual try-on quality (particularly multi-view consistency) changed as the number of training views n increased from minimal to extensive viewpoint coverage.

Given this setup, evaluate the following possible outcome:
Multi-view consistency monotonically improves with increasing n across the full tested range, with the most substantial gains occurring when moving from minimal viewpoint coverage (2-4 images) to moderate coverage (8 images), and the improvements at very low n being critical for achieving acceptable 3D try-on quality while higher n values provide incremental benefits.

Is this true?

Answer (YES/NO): NO